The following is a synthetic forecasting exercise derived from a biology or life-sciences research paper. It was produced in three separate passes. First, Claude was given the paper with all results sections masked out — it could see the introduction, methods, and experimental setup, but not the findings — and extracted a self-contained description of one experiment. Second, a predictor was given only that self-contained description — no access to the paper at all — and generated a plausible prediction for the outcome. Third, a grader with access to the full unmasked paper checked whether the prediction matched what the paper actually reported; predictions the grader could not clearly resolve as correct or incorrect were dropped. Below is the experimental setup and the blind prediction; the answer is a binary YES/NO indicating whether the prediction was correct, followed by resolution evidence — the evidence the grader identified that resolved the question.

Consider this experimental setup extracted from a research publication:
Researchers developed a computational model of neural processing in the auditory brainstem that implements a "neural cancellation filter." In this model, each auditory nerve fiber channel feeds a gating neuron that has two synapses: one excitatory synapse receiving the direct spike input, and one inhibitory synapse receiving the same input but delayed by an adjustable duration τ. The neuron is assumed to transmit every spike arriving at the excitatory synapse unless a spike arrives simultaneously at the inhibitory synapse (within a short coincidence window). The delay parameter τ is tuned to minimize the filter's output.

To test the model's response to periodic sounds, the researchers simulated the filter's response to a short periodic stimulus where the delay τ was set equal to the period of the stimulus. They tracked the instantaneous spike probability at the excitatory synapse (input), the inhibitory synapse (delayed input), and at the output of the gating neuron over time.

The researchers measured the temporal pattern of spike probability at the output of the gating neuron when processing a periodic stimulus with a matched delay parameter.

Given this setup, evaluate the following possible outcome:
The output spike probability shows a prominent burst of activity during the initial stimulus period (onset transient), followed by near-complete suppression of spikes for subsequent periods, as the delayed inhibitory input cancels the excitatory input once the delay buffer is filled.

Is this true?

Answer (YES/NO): YES